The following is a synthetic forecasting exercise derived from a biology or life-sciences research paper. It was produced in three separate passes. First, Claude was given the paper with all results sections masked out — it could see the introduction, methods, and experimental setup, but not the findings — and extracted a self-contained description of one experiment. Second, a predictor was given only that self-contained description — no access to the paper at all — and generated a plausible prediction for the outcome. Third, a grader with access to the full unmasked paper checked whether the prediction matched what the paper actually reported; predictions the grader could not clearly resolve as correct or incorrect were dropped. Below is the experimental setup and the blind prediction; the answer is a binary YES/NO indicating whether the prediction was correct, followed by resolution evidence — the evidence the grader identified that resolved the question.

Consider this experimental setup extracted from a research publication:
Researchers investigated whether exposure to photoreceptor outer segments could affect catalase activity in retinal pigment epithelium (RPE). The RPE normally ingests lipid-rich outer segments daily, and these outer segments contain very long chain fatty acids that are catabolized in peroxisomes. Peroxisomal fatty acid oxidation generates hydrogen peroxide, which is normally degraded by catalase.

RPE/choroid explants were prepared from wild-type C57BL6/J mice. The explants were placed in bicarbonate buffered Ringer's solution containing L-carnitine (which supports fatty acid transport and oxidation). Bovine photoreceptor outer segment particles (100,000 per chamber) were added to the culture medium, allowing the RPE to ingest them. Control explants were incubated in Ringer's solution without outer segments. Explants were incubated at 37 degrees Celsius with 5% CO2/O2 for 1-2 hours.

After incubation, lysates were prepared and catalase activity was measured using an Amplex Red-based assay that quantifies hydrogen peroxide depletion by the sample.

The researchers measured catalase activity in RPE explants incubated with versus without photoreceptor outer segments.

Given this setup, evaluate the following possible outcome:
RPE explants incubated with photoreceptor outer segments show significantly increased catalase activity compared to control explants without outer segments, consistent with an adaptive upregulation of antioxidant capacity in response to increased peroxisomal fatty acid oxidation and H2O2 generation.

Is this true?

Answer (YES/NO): NO